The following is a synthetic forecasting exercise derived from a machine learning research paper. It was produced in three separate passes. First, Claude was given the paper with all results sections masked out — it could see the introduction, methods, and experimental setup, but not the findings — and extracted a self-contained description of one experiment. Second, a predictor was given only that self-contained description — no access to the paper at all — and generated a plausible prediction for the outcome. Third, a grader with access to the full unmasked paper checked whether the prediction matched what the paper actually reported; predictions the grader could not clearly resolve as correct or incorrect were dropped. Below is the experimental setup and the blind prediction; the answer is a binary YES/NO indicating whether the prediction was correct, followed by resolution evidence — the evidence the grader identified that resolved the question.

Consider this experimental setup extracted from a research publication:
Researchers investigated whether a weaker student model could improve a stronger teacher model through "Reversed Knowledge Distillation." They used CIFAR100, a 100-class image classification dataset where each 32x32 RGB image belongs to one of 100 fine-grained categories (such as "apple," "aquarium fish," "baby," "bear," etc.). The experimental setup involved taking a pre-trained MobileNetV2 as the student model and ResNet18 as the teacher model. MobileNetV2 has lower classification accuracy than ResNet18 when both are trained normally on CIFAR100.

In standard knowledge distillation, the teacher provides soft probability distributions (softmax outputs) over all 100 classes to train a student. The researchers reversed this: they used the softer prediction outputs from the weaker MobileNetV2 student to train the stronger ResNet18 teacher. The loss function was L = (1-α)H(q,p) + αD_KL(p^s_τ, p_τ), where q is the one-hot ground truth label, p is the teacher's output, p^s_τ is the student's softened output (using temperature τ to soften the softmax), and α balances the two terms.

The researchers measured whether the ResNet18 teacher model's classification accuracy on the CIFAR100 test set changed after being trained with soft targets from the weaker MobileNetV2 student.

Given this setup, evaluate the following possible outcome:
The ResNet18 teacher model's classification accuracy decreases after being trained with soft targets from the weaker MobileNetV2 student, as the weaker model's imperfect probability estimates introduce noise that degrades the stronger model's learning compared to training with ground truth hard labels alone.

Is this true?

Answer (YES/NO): NO